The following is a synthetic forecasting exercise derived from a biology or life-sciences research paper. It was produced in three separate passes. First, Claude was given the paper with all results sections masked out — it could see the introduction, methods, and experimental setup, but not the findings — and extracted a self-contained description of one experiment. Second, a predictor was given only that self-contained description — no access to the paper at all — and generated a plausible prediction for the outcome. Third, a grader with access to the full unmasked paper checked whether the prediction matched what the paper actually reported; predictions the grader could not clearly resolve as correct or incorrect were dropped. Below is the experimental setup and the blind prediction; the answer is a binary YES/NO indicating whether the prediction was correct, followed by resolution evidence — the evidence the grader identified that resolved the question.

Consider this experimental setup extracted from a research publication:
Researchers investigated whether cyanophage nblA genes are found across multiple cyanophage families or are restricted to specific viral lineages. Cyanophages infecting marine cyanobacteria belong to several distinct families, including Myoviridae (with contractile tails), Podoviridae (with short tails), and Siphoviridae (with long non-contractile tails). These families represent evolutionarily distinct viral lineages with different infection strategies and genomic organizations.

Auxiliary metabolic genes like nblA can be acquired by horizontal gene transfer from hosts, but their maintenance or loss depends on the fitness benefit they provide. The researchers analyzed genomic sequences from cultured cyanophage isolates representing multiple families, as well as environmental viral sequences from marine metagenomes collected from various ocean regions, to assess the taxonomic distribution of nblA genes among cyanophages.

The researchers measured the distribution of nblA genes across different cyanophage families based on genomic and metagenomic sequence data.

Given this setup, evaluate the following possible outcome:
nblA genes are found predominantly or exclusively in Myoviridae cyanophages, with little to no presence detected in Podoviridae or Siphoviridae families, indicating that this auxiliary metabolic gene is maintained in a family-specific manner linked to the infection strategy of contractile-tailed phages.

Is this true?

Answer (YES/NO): NO